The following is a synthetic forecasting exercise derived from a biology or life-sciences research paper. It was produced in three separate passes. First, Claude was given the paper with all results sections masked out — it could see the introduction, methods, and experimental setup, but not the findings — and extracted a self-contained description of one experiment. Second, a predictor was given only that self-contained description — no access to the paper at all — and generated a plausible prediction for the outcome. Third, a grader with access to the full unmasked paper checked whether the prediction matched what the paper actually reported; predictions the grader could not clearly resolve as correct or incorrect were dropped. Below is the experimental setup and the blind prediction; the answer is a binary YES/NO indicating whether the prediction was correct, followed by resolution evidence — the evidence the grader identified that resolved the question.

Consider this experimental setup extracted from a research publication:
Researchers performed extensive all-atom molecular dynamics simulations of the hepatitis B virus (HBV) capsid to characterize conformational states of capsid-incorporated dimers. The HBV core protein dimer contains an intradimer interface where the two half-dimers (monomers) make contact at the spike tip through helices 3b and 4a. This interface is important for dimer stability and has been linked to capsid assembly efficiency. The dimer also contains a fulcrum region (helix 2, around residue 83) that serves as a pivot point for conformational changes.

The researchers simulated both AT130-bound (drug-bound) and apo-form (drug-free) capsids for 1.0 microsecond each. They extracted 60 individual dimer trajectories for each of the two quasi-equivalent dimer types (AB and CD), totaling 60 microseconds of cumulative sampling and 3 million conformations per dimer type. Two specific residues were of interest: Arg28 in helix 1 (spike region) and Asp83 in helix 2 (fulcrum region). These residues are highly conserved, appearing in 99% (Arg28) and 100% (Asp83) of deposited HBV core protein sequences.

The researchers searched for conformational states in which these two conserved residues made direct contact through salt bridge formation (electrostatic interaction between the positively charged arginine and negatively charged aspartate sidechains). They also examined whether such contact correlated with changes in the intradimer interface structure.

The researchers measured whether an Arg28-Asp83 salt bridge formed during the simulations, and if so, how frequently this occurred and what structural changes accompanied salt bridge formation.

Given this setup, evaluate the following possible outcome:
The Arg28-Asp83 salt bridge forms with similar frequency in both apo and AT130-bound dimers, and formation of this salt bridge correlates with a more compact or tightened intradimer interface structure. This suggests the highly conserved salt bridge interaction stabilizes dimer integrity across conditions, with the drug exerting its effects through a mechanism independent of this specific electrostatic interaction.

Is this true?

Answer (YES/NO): NO